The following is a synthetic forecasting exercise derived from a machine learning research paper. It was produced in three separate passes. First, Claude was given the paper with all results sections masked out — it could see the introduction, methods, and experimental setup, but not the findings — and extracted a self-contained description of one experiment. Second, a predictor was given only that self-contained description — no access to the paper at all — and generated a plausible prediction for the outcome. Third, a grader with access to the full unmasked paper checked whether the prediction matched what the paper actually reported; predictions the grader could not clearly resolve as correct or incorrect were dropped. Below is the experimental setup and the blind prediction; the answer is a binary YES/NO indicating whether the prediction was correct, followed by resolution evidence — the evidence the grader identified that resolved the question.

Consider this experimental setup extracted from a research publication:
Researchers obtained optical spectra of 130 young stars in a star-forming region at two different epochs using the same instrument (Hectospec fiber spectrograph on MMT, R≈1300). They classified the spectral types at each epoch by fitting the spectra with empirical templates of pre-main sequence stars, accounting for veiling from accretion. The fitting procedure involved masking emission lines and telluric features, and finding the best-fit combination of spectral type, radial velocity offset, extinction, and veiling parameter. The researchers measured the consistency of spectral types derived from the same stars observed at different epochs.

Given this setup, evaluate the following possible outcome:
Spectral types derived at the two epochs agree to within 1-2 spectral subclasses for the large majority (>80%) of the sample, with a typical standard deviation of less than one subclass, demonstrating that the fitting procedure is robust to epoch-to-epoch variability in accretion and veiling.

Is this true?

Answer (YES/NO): YES